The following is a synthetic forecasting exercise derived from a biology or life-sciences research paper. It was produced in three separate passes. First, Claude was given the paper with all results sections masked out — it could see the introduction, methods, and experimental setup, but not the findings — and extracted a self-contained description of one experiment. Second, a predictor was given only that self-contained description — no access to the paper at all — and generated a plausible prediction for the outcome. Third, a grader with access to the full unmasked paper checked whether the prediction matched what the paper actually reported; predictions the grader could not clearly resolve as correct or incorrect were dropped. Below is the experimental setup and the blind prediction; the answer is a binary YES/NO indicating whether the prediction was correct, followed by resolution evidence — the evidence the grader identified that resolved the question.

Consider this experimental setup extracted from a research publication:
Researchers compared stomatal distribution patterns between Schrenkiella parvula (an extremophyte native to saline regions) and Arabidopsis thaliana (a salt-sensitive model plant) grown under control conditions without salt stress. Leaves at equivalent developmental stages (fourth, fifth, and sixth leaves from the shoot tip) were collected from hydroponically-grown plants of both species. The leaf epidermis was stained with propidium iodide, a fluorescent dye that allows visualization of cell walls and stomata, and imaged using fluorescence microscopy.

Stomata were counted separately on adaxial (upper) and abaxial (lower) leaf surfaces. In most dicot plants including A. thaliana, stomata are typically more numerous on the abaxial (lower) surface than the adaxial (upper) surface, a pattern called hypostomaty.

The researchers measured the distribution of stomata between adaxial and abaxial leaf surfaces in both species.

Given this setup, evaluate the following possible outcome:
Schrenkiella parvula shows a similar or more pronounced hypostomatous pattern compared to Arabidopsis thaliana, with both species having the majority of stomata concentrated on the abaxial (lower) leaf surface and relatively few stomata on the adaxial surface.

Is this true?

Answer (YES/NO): NO